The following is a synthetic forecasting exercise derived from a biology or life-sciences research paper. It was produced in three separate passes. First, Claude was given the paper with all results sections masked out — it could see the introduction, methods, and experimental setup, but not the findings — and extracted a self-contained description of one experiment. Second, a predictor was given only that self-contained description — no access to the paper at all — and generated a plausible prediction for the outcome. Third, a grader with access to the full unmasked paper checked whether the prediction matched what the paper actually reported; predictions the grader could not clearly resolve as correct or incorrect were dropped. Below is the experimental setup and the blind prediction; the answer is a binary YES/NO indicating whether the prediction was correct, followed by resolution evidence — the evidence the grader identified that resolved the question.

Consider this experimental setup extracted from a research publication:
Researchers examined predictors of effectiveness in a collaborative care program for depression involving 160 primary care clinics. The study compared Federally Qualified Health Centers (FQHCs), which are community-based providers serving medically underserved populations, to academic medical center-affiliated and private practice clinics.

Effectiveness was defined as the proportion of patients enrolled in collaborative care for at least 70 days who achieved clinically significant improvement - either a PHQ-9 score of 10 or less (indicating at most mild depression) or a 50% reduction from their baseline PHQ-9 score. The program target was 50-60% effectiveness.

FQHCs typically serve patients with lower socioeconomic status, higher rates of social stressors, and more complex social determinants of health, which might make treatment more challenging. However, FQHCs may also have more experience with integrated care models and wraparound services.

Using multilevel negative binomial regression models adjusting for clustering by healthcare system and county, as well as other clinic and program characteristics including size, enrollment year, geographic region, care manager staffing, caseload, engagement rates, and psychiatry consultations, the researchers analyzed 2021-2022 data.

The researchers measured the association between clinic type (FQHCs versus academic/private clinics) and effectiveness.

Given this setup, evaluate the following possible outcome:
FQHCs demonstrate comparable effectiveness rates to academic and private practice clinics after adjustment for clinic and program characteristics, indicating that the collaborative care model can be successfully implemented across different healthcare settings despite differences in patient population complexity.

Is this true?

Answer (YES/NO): NO